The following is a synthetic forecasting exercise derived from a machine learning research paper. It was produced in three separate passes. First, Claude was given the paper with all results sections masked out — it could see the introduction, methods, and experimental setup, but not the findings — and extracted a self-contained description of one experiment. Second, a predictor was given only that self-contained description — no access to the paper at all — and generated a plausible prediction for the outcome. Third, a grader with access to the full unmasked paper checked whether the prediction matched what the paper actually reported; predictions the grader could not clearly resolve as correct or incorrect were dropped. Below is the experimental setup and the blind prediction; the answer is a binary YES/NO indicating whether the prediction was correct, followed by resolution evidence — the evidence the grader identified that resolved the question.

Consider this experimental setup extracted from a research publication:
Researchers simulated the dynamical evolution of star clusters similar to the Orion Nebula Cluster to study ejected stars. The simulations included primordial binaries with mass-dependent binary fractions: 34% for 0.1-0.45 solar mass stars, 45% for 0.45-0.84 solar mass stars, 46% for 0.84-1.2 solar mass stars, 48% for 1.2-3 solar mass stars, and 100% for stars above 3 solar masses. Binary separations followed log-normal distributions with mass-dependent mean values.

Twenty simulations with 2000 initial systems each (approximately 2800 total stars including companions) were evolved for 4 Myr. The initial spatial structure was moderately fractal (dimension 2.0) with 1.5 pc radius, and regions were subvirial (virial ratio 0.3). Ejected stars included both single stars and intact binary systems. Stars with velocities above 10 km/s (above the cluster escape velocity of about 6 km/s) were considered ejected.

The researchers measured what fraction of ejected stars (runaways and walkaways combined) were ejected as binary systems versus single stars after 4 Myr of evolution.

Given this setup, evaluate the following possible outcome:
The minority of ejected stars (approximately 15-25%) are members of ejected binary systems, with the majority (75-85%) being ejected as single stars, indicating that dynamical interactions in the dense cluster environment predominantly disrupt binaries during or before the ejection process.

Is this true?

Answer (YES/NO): NO